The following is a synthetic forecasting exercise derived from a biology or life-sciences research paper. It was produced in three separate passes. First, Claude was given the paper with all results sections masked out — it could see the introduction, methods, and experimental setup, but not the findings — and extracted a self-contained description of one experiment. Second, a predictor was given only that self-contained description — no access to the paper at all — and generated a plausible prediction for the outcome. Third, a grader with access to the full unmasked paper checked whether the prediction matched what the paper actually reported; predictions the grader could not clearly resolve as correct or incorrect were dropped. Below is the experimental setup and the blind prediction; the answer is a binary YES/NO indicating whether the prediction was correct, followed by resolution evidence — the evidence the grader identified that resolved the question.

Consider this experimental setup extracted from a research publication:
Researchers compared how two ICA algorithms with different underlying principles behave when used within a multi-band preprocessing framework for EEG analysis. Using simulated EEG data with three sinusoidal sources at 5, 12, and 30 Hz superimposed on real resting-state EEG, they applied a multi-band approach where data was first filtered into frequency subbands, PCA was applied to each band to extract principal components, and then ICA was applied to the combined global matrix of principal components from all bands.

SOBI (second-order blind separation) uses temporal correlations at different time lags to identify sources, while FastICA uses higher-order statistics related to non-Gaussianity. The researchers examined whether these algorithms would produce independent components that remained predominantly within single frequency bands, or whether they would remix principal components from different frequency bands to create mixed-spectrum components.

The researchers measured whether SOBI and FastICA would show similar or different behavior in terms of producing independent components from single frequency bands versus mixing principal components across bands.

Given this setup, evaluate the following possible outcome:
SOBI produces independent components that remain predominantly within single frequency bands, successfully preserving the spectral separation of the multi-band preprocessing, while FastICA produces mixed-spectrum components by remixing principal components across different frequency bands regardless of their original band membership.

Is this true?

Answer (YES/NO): NO